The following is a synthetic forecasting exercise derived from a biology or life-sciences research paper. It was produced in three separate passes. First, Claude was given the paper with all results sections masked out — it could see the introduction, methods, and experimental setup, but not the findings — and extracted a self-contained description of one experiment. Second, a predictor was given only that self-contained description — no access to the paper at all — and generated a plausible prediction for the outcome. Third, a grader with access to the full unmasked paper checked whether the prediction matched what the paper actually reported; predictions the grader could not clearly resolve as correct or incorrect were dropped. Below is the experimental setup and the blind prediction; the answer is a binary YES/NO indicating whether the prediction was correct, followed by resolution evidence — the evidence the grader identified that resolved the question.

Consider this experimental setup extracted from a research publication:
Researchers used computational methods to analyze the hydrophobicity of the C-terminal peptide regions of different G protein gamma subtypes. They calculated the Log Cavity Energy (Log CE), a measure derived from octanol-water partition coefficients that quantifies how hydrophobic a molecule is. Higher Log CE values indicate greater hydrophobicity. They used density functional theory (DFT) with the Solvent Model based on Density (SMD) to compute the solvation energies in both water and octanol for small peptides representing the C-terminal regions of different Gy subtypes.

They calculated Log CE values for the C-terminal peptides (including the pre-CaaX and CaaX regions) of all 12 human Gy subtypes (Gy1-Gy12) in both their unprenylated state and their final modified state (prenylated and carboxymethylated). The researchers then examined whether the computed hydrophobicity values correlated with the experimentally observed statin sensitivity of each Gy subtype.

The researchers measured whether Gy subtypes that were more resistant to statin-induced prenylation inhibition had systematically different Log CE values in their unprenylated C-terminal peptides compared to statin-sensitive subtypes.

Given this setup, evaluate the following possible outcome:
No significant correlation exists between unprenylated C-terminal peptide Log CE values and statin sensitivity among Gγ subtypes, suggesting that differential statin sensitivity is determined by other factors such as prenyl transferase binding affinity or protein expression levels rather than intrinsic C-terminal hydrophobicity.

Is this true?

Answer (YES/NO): NO